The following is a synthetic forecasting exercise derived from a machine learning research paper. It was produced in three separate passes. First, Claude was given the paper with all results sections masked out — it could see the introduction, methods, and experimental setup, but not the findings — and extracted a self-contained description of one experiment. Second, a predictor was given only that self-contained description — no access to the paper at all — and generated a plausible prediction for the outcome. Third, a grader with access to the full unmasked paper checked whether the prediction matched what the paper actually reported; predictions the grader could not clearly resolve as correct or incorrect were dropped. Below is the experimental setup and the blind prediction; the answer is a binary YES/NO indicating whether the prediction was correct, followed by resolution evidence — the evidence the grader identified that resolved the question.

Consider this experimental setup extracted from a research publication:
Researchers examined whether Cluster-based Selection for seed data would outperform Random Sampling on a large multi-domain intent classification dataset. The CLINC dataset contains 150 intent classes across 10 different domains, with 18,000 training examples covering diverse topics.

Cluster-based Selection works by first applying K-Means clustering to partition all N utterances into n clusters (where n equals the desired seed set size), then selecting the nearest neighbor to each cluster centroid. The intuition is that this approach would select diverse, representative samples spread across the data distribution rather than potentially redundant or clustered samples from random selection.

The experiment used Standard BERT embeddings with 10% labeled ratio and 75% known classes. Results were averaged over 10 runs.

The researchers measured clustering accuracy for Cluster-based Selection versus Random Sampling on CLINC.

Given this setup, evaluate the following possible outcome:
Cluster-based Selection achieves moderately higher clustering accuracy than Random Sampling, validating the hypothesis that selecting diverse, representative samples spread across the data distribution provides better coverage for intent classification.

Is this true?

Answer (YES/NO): NO